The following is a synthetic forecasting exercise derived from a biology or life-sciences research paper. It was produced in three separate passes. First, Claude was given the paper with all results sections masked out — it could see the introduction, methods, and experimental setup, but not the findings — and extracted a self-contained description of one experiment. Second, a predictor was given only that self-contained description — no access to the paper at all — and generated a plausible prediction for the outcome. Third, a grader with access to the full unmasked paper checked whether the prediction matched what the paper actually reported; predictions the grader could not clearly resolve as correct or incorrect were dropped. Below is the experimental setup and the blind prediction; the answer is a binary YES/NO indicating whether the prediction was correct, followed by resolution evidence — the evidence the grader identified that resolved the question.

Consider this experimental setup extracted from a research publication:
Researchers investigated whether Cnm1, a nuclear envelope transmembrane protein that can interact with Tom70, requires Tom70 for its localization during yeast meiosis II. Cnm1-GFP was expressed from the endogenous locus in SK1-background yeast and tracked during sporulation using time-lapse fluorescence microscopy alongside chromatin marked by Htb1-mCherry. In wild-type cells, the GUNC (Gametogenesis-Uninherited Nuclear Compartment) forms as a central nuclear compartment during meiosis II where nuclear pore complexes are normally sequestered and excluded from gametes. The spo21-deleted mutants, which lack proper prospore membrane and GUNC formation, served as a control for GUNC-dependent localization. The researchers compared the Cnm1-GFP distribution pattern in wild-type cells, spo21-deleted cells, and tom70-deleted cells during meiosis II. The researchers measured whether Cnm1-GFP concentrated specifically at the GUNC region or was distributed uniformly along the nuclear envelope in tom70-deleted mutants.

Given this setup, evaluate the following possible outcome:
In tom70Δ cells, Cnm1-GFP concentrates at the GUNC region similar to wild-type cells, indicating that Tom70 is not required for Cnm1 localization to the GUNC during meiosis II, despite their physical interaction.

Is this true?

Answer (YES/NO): NO